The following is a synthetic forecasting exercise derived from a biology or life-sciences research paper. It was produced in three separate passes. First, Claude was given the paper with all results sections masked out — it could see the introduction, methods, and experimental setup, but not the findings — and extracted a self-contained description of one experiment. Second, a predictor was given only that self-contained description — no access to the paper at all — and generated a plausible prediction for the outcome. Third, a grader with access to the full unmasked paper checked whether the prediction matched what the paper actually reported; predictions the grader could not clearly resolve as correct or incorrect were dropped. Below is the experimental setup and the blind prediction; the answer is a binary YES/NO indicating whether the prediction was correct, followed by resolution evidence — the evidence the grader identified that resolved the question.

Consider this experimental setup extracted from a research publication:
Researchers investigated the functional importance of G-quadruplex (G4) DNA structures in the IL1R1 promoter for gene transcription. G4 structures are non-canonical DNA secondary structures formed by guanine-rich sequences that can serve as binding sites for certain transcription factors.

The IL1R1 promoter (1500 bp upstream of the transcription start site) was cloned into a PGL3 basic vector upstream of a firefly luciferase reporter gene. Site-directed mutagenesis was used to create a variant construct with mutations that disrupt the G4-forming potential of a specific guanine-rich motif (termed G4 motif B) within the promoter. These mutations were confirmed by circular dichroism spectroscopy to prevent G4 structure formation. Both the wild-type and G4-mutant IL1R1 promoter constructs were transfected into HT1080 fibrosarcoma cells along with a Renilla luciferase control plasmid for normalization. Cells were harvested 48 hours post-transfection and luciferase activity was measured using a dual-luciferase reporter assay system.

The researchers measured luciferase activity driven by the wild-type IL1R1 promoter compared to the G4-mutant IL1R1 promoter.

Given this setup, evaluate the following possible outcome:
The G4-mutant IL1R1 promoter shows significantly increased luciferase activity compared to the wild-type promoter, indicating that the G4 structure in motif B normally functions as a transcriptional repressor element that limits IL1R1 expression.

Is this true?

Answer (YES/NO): NO